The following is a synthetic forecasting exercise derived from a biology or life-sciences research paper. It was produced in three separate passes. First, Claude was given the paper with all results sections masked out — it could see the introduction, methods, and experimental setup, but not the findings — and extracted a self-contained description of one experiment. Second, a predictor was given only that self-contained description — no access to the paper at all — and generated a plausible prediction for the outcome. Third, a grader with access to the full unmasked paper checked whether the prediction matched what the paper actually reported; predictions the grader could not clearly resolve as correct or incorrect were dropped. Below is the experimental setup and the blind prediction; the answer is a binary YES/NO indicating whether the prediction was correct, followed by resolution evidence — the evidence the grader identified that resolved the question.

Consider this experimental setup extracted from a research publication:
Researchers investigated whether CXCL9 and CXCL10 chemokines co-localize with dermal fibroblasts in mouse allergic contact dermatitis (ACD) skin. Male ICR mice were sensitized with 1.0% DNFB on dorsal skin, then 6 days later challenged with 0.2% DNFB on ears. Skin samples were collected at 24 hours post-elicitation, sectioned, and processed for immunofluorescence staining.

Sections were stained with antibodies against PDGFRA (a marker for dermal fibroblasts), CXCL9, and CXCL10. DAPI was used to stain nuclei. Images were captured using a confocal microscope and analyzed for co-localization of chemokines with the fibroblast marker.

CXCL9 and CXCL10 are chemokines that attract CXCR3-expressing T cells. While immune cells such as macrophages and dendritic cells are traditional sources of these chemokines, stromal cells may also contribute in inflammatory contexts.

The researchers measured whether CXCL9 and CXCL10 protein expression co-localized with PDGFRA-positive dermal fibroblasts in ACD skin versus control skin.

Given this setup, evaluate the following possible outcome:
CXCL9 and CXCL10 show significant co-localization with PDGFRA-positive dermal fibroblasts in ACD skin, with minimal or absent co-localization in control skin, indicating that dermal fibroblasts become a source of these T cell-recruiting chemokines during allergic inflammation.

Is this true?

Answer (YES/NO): YES